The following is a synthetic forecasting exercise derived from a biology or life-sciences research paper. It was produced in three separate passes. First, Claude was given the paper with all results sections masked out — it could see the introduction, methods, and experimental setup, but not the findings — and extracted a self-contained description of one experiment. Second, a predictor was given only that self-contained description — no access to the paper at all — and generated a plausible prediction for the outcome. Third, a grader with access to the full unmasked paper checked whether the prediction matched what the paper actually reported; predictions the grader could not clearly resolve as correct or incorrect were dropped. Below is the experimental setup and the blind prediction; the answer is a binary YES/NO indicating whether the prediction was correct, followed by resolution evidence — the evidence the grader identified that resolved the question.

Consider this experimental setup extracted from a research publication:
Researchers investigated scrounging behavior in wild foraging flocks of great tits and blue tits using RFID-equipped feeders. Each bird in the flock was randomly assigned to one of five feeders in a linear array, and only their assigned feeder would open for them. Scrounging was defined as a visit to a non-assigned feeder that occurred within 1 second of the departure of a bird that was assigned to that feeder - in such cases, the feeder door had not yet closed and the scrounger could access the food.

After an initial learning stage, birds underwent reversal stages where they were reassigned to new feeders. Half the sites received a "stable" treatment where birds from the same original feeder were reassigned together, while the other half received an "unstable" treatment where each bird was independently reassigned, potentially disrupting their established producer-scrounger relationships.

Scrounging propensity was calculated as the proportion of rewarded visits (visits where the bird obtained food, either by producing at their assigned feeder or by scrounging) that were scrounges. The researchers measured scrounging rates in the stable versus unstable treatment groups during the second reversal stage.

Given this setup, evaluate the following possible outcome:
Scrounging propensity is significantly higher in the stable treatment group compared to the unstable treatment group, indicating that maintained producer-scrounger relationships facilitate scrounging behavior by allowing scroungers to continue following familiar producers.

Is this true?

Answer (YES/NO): YES